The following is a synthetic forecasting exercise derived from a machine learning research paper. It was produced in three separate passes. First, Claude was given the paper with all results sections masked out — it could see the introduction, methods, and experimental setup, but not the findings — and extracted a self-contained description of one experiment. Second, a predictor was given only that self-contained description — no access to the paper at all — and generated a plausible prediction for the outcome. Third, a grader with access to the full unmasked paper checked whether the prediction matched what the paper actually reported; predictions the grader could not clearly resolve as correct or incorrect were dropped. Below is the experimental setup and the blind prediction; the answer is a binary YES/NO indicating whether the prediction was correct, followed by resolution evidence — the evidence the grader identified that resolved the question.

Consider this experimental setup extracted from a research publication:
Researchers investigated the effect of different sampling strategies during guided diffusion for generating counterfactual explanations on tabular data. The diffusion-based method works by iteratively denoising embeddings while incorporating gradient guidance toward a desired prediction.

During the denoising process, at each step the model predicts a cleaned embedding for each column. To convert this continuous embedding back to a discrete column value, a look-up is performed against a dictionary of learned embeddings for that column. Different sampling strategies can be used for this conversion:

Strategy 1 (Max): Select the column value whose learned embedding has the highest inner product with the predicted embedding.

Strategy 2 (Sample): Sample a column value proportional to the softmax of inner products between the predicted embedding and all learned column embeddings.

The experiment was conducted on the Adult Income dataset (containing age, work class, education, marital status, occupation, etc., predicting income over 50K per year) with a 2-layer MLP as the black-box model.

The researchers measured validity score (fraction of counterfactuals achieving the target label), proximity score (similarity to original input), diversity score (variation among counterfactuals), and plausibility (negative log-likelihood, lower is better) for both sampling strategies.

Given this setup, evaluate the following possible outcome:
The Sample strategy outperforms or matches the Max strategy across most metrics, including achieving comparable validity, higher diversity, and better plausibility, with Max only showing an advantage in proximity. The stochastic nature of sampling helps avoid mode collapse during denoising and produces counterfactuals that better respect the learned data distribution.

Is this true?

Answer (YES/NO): NO